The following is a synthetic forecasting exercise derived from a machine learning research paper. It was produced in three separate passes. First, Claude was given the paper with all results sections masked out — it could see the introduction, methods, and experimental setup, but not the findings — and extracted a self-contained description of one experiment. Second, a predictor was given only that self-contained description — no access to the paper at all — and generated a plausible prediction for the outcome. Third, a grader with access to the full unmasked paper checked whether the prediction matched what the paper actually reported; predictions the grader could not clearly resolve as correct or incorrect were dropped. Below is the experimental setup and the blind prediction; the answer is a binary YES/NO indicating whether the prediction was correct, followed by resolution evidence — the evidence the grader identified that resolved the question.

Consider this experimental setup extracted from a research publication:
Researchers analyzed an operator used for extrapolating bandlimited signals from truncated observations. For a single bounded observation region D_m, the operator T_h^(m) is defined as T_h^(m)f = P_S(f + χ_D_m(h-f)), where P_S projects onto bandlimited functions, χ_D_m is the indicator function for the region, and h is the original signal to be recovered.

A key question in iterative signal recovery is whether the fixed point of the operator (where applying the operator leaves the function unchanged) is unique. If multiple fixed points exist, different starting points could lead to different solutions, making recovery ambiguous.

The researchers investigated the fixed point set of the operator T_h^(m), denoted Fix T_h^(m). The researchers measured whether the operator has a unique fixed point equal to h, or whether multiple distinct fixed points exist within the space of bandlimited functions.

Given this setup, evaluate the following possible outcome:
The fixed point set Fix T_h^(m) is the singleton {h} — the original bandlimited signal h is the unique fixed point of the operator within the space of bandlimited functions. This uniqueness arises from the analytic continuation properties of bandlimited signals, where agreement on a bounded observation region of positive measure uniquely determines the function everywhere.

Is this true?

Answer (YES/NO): YES